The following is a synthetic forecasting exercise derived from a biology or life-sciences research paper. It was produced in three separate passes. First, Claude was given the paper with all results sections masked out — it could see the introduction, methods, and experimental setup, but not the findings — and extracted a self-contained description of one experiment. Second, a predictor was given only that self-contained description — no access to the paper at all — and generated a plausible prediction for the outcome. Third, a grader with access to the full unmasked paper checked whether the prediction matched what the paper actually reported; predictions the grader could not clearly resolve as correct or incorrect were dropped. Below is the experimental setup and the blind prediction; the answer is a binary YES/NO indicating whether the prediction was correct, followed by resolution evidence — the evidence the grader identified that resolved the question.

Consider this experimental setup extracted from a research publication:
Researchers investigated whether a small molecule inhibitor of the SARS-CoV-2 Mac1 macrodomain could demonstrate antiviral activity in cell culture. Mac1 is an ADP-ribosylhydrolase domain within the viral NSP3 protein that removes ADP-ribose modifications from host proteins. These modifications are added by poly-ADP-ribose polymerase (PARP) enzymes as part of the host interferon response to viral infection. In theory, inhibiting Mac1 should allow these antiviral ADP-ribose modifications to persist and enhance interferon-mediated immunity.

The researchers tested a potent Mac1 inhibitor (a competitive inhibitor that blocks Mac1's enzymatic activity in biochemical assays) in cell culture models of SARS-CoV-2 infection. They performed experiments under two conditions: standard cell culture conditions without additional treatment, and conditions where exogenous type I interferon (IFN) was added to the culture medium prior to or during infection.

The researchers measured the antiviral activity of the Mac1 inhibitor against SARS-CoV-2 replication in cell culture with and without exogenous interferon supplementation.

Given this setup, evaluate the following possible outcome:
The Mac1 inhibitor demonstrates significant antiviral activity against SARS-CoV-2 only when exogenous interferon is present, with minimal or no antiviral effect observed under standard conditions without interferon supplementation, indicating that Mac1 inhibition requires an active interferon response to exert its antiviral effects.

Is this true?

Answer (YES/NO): NO